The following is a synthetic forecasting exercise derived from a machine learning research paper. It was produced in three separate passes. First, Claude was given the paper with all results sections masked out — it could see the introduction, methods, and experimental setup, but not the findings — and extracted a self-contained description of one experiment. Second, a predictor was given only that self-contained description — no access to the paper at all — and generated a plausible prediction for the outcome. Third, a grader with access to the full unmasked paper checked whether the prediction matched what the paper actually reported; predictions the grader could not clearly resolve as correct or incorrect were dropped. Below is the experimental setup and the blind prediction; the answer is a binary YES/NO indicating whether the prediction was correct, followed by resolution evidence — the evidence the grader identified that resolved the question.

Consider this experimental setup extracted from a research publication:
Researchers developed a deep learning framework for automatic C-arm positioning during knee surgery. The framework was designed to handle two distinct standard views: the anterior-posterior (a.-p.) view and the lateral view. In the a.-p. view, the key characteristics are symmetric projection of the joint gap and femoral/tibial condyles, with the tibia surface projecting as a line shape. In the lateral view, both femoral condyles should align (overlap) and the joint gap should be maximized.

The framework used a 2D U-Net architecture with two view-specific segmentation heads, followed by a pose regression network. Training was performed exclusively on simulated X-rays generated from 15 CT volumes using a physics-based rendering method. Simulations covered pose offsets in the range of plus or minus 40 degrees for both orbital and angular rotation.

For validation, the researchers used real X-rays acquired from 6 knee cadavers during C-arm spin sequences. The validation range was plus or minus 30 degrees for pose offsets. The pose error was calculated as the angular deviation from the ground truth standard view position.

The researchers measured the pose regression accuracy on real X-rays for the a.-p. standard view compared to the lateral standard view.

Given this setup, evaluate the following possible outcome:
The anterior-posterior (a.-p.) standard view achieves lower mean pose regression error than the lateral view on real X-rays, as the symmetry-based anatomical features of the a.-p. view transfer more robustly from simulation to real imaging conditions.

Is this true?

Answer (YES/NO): YES